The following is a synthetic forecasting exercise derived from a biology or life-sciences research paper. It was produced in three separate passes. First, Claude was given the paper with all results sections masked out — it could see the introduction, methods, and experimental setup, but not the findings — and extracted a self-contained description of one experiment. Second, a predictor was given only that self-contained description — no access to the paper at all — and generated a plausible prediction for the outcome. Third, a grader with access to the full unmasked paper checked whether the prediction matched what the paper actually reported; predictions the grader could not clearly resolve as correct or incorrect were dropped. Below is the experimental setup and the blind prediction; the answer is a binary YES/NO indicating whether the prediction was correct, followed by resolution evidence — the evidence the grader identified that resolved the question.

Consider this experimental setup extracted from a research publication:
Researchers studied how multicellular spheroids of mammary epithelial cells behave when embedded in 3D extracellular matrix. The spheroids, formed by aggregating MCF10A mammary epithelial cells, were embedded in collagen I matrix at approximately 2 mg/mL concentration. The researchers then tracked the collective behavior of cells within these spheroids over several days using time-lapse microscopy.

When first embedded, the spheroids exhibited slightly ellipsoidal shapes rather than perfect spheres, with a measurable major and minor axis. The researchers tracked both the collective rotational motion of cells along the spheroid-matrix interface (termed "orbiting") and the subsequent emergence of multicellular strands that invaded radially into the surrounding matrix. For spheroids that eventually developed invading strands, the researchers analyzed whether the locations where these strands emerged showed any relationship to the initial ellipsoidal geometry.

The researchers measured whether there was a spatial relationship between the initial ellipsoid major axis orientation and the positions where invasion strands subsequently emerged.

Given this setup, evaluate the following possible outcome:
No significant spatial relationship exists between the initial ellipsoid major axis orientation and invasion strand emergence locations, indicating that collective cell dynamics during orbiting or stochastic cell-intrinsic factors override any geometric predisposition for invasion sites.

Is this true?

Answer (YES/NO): NO